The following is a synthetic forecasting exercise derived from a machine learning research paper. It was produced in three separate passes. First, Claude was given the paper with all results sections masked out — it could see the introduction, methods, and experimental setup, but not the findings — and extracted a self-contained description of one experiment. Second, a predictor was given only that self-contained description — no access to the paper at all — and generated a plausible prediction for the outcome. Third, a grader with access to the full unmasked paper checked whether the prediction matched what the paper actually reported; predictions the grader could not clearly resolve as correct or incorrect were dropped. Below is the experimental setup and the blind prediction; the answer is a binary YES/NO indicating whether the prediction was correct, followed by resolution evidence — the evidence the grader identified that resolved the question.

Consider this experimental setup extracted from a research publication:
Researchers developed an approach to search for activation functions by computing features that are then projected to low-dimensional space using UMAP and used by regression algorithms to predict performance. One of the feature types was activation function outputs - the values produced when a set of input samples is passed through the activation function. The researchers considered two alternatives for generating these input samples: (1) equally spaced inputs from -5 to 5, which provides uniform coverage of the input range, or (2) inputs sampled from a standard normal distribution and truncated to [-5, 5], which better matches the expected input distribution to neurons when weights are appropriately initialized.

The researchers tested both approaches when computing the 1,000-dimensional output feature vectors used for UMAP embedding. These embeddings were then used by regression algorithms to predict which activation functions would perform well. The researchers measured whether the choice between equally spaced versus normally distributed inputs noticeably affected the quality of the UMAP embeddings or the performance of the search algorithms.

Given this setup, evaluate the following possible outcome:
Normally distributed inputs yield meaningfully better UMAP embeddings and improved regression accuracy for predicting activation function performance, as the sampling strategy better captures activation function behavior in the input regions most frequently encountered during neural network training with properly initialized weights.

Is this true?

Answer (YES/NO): NO